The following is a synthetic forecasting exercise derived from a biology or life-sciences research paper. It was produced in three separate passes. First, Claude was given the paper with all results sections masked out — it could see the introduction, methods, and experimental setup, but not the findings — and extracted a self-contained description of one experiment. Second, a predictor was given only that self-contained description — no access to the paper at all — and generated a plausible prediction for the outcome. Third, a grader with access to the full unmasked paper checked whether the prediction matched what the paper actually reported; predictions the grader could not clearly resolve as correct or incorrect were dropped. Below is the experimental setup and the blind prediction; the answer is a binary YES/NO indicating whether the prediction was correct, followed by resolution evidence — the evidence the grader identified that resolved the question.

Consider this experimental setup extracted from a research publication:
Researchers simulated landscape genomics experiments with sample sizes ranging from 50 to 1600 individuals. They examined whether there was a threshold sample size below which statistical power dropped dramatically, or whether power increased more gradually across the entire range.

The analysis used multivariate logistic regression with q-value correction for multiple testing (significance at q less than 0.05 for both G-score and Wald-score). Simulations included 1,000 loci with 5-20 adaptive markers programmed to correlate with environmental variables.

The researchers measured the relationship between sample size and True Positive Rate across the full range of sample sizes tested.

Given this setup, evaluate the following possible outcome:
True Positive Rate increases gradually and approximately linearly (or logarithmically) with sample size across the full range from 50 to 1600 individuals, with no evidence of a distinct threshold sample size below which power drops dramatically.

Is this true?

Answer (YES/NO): NO